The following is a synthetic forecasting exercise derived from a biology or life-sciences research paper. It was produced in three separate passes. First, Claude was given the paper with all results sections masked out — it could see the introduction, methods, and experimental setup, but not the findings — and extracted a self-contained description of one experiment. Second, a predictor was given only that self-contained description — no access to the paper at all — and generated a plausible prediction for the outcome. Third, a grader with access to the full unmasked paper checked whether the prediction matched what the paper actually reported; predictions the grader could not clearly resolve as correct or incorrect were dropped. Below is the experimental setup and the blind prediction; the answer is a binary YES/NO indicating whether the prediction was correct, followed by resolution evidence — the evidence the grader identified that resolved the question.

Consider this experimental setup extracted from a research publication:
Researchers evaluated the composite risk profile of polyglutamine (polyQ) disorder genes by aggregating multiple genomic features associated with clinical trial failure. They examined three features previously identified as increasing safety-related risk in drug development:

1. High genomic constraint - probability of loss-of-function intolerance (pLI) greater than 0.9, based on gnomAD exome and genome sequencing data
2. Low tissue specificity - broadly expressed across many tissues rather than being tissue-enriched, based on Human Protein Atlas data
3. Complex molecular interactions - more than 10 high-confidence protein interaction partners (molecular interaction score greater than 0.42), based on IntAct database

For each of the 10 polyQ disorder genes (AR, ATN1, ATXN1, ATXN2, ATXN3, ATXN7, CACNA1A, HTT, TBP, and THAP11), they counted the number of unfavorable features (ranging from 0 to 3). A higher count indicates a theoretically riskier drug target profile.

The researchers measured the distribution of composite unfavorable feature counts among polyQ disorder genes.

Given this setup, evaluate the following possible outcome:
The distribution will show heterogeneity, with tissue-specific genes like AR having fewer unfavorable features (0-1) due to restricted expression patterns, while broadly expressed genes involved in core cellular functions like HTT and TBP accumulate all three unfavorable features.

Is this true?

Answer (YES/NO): NO